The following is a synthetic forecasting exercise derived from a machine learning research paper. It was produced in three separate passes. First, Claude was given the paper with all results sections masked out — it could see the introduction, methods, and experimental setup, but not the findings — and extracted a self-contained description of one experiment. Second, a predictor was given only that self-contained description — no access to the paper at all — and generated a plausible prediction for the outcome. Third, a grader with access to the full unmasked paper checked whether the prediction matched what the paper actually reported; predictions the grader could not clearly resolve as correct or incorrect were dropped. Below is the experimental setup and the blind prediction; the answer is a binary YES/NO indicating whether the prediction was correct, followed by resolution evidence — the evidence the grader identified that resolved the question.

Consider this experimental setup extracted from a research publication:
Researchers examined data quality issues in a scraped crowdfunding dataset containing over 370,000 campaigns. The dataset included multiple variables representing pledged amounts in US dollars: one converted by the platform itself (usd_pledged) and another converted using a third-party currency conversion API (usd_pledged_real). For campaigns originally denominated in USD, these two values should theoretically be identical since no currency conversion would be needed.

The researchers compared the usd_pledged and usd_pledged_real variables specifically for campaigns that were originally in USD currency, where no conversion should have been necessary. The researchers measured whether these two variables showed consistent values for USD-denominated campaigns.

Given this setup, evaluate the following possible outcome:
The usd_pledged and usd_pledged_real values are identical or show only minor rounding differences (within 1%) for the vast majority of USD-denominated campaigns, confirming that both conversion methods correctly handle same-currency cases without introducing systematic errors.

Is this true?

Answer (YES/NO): NO